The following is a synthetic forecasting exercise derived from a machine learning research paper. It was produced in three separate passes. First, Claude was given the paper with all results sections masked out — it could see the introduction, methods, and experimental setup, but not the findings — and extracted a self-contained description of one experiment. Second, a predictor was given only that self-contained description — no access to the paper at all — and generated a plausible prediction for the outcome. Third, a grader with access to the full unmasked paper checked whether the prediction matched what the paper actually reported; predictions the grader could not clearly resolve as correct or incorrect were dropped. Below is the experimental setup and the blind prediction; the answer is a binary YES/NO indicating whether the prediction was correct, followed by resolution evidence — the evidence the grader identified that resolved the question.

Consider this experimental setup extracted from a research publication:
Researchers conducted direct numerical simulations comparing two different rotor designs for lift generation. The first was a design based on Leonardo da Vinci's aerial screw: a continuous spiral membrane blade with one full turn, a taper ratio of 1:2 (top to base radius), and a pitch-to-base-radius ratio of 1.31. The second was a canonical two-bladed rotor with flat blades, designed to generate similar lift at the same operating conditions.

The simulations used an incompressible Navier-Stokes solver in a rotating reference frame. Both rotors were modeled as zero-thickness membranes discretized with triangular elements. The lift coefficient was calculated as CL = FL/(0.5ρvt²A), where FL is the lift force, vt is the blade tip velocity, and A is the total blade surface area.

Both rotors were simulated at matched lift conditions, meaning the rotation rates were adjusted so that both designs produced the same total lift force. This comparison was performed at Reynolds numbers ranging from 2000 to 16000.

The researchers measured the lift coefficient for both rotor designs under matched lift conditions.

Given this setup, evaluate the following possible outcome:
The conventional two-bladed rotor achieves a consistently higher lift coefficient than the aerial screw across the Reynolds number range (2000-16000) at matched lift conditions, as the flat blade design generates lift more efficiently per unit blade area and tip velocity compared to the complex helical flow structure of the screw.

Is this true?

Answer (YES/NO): YES